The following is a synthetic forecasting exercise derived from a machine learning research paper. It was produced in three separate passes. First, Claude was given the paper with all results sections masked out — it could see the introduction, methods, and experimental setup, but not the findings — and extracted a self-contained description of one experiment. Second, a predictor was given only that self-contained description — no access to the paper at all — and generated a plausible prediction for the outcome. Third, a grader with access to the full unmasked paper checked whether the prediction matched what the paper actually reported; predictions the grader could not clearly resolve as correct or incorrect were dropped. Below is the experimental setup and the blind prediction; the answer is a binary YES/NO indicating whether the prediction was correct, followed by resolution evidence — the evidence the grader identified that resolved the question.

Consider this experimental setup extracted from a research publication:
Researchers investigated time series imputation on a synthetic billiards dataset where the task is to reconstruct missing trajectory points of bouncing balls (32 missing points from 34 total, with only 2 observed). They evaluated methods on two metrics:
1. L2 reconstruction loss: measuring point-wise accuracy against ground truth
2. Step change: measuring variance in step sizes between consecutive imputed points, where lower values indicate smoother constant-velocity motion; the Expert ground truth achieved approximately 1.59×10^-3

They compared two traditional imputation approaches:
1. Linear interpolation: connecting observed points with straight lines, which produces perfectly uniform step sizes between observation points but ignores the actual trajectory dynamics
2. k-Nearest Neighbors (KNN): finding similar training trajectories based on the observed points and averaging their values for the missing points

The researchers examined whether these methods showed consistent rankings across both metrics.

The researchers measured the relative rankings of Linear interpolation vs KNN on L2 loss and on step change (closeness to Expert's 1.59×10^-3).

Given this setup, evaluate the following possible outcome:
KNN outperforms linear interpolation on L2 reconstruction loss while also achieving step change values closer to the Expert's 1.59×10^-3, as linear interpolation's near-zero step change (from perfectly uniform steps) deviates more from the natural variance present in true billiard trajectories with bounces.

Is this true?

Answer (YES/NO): NO